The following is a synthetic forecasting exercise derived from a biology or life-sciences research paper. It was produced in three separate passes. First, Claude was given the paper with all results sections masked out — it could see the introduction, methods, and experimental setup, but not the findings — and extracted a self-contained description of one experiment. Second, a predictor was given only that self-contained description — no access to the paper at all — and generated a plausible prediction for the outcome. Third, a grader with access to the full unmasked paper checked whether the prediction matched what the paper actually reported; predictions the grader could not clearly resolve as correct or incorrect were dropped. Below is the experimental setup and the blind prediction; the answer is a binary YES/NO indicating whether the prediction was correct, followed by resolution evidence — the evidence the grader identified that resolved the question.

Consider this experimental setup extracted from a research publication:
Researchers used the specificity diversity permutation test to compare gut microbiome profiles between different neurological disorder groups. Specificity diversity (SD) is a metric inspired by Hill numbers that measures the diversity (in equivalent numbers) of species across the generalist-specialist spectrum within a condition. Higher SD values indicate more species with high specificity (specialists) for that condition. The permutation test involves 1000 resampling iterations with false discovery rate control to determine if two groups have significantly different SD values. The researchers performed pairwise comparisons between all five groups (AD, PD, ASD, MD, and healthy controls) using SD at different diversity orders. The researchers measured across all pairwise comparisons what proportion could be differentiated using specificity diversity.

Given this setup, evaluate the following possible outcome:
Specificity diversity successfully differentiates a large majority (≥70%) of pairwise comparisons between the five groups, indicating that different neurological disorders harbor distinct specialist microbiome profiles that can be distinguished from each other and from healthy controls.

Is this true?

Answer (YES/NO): YES